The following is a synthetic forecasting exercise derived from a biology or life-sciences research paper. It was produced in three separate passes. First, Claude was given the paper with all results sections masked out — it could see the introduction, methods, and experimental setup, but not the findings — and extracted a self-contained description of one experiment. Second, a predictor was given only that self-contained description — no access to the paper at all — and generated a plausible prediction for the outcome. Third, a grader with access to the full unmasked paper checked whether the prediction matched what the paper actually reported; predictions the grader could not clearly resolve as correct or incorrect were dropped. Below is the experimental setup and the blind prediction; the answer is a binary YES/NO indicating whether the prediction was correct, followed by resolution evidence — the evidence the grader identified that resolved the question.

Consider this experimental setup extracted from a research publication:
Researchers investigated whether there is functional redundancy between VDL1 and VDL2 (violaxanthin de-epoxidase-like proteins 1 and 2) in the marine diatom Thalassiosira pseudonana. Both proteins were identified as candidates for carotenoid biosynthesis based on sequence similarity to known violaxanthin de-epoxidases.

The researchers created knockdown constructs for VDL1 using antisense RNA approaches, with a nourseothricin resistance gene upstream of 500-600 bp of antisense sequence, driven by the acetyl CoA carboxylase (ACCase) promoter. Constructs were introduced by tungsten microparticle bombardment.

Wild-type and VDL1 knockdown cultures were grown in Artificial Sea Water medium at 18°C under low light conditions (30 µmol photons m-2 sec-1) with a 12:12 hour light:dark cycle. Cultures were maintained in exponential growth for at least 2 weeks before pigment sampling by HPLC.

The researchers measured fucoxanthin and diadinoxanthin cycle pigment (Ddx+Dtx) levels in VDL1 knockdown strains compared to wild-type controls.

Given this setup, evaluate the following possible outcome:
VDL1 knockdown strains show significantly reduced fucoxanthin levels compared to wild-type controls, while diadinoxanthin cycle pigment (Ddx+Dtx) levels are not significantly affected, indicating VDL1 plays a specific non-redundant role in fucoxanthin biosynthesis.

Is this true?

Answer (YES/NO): NO